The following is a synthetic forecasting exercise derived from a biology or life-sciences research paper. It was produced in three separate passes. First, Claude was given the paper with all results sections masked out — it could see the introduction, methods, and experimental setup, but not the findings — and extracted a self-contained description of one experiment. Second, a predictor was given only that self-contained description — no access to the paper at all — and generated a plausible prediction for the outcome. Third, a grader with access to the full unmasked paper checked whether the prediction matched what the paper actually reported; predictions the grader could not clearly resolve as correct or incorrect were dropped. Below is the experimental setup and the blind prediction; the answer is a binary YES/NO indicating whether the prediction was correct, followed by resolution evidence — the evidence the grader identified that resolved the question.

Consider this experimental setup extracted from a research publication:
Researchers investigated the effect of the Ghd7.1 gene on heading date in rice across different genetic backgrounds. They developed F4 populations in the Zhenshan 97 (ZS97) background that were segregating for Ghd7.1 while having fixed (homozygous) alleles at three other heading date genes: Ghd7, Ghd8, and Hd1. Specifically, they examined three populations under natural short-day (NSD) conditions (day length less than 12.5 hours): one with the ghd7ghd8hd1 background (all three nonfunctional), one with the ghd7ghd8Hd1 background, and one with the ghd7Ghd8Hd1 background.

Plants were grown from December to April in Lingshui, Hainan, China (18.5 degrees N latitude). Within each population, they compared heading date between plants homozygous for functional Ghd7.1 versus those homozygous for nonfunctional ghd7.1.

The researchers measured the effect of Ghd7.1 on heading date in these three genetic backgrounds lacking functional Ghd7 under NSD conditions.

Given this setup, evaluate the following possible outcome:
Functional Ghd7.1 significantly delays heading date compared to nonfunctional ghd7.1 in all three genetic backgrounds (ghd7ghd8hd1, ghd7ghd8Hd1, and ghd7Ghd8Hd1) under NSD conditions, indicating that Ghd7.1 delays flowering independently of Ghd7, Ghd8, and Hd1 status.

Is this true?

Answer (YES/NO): NO